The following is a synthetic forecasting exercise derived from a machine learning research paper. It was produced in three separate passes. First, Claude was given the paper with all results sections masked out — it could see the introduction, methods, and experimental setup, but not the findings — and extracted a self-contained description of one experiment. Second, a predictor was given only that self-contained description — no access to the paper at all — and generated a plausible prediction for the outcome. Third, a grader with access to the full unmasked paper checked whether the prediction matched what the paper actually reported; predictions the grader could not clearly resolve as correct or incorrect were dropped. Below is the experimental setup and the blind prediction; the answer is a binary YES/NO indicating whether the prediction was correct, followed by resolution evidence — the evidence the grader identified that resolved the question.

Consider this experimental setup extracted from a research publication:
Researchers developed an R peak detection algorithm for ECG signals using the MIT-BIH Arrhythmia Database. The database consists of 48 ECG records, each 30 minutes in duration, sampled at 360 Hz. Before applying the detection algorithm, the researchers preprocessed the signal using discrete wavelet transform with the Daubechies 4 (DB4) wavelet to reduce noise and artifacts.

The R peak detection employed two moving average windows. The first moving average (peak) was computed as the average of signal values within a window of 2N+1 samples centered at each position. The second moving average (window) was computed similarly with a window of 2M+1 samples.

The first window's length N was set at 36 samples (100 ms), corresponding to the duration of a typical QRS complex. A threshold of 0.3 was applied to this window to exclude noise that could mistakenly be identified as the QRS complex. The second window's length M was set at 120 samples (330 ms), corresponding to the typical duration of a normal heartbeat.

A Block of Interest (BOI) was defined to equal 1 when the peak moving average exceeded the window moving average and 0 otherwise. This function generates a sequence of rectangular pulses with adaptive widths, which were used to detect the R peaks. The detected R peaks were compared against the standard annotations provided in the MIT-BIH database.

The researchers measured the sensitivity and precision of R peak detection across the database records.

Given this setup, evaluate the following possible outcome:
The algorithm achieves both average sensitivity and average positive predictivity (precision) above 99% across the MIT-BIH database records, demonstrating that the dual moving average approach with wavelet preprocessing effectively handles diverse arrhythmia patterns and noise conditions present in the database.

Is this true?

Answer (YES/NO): YES